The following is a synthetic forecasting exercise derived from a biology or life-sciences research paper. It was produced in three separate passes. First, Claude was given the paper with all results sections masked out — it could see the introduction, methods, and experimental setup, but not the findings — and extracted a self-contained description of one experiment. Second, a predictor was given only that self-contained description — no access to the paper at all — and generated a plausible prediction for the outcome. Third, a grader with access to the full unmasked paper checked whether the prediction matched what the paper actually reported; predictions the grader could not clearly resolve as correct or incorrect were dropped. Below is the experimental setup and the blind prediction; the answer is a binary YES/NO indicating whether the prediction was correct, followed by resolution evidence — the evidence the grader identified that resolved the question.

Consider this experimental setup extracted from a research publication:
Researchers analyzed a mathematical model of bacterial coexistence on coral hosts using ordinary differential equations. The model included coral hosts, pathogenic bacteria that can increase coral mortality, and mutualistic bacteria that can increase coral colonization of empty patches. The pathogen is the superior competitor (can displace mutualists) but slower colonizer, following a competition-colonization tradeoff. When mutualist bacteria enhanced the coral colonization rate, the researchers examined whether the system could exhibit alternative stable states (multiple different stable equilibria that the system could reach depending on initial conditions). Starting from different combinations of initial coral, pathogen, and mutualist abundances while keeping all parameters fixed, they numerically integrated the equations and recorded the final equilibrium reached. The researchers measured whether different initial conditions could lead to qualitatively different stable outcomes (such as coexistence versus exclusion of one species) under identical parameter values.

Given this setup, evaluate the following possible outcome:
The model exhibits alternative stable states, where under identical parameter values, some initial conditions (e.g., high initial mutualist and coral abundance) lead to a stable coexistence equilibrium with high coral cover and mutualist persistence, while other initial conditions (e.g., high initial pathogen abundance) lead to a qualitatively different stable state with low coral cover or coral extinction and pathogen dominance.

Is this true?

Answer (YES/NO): NO